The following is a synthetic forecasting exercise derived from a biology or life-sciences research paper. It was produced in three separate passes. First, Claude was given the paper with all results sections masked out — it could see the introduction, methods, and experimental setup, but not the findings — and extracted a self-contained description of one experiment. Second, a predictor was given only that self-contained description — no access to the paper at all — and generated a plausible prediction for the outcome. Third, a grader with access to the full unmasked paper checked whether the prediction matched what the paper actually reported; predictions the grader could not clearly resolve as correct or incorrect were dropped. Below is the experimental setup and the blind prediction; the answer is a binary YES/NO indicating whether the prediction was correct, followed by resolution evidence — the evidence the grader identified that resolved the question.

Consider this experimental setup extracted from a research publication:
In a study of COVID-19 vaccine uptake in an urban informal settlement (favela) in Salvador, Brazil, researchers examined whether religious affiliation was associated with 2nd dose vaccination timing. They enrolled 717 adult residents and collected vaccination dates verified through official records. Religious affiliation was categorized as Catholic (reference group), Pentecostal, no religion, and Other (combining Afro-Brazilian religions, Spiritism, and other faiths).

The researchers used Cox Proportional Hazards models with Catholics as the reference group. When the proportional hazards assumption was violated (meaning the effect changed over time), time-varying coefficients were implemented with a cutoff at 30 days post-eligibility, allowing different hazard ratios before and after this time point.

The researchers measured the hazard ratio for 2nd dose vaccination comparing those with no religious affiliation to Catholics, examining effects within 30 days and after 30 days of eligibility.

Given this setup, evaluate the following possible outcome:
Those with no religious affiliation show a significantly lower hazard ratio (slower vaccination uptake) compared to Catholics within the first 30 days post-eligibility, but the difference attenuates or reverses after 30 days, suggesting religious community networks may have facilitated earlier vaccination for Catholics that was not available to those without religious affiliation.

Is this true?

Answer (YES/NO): YES